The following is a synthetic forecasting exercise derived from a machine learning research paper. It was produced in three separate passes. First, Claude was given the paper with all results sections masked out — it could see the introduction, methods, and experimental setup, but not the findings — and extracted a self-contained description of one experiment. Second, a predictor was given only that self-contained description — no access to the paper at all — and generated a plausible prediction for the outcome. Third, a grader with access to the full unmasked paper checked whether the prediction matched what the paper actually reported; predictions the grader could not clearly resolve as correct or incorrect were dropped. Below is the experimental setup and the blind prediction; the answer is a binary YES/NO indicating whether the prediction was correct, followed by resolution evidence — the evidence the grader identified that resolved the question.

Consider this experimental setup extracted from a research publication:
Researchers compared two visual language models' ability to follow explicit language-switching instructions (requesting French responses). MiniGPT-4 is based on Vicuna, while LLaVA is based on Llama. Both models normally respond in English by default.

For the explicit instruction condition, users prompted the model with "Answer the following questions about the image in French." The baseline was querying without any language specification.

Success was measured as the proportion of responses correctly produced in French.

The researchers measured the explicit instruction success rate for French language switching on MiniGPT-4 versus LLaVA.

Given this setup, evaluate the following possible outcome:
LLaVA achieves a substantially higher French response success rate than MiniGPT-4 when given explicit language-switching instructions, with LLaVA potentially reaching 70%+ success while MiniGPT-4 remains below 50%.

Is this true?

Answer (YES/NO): NO